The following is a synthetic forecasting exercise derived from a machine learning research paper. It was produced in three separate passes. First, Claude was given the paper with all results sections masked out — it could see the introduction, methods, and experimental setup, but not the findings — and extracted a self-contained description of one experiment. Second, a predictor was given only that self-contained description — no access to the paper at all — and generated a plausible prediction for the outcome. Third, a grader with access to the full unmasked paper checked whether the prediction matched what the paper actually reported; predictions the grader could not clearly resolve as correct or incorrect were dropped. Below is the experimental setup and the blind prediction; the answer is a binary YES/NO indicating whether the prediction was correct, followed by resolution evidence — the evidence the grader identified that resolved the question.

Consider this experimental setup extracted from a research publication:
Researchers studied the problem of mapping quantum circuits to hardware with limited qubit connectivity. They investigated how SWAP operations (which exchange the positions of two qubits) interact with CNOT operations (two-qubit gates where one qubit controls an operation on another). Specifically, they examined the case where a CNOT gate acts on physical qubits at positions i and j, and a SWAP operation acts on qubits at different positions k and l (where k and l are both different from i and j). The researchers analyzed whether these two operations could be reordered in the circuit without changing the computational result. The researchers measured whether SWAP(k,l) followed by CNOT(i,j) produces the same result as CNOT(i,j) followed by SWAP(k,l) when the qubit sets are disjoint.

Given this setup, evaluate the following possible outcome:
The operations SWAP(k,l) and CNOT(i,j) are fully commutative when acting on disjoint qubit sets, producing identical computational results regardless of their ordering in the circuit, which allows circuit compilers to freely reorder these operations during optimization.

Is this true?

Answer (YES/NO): YES